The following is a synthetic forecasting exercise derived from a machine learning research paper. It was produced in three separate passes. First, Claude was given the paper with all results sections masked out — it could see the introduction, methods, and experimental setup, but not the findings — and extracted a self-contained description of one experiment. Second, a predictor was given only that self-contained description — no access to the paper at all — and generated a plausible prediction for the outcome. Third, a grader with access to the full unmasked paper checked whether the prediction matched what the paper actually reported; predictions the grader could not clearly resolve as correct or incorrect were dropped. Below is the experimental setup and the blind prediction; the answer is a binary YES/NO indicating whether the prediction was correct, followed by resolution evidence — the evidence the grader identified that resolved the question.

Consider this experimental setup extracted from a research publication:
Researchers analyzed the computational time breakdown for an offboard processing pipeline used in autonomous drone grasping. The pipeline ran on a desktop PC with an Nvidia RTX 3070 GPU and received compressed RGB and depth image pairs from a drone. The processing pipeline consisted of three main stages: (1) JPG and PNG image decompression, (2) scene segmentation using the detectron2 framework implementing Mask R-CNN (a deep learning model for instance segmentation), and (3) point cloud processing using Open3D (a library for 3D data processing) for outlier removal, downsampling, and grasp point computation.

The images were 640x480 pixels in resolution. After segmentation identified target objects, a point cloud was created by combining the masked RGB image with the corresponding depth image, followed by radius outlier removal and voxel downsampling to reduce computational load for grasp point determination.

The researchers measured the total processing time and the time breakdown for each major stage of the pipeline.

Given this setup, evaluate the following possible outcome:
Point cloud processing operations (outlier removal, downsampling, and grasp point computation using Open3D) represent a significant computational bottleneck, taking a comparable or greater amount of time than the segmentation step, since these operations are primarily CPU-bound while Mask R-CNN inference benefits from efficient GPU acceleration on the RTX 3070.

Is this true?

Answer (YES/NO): NO